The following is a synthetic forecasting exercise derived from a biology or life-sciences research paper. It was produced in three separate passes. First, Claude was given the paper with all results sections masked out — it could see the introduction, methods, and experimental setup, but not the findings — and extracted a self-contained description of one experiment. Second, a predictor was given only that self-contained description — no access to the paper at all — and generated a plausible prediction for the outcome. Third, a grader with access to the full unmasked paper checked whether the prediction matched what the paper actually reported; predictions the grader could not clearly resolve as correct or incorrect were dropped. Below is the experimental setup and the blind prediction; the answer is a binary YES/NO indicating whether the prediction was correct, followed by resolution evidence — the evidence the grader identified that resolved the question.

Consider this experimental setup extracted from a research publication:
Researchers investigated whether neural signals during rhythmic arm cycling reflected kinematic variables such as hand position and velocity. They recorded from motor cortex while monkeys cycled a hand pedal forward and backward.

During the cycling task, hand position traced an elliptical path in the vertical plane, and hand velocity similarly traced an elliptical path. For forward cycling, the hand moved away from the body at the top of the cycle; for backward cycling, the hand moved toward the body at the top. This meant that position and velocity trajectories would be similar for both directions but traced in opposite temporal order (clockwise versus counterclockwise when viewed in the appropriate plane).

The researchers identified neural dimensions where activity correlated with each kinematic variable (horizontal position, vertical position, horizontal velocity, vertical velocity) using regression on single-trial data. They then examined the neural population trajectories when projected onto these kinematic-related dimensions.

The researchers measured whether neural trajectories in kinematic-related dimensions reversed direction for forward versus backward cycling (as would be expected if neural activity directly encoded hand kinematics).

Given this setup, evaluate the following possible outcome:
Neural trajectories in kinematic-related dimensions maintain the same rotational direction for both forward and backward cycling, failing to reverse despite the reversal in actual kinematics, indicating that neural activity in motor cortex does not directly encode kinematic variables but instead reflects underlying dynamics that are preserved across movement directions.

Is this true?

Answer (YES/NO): YES